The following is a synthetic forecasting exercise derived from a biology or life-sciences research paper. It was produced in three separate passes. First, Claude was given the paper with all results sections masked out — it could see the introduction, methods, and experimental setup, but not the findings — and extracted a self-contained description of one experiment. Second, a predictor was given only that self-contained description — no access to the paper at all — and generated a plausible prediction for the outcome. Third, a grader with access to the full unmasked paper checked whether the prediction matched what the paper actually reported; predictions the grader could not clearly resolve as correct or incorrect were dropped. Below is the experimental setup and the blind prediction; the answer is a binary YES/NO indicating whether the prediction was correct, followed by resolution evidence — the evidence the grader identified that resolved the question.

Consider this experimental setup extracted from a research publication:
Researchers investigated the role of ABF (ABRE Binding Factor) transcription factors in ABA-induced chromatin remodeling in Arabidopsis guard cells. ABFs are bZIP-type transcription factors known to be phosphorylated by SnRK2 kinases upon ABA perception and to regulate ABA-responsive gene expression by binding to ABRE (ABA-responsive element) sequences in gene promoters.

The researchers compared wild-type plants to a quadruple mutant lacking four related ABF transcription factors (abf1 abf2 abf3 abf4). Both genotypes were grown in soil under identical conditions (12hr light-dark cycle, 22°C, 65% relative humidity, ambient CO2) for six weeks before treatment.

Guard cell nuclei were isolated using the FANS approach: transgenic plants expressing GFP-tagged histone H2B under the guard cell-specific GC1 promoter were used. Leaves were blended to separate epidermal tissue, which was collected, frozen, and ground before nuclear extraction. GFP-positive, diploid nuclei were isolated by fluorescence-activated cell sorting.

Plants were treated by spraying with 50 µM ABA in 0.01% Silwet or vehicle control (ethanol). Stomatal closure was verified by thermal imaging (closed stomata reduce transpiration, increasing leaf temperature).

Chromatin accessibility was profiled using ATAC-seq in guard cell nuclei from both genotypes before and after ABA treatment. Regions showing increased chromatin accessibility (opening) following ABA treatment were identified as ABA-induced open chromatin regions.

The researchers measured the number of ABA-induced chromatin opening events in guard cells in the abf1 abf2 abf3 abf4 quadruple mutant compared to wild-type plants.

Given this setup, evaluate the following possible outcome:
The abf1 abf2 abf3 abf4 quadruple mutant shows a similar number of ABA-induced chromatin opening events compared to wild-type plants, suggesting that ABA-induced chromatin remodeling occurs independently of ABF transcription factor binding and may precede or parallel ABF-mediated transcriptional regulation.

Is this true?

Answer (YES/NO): NO